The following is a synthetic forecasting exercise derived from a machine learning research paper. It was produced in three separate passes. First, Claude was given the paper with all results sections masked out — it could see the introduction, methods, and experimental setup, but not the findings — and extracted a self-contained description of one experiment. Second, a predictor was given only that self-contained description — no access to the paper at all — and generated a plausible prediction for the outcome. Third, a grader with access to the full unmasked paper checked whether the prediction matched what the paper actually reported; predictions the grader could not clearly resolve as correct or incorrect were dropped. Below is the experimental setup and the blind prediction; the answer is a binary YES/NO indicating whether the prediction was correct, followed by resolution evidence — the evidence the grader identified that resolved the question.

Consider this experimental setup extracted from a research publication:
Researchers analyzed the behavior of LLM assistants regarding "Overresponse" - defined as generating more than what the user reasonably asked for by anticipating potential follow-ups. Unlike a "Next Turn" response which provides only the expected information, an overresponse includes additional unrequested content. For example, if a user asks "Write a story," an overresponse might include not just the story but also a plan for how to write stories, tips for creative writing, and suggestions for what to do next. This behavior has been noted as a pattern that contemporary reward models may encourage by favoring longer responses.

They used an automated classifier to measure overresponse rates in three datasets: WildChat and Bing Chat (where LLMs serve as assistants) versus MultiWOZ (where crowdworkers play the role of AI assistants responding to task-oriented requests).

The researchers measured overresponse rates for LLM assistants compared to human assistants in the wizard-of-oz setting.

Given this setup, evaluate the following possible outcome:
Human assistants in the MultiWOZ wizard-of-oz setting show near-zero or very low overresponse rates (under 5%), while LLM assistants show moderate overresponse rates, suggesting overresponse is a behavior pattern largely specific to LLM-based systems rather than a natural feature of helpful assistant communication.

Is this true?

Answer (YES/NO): NO